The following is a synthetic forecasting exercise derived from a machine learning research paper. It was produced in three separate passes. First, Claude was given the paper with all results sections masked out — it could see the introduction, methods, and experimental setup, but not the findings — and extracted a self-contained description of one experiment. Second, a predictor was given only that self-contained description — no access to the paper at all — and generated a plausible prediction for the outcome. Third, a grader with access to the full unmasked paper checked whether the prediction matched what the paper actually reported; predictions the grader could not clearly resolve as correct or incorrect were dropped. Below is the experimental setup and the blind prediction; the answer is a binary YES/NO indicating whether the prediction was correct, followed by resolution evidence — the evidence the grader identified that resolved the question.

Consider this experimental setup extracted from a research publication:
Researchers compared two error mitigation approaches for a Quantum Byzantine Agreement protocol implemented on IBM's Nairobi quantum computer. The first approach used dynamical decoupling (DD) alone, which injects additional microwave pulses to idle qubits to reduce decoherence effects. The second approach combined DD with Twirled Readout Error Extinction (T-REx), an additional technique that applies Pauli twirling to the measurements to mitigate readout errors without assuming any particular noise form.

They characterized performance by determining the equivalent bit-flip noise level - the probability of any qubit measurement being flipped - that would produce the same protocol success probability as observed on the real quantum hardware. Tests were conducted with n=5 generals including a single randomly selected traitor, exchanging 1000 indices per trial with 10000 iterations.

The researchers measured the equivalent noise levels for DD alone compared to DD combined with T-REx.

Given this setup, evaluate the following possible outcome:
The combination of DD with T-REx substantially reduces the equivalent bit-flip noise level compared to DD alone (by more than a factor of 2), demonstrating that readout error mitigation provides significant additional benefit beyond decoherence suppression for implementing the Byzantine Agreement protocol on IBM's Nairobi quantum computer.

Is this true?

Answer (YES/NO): NO